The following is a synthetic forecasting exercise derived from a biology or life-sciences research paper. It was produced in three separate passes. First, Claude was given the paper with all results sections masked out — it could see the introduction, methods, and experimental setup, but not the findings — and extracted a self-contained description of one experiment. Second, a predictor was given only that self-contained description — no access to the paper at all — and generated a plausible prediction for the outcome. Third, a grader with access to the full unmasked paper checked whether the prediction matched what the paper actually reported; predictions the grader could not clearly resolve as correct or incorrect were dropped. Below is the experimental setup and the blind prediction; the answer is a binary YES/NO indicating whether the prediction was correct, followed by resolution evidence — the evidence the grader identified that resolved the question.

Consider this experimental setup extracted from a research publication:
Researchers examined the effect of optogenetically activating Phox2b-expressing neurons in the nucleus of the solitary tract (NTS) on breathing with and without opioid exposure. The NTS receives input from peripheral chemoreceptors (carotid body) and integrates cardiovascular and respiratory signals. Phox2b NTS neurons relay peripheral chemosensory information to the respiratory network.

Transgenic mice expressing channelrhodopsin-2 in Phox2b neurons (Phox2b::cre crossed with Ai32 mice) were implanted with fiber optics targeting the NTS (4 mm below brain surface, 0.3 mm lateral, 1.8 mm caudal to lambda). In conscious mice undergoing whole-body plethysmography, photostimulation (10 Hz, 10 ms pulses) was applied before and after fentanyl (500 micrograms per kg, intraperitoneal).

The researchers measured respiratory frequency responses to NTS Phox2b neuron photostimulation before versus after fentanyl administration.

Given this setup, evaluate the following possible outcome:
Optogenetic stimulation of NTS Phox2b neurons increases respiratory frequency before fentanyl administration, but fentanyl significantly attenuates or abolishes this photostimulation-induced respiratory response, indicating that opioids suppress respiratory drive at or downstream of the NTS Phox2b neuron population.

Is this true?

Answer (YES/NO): NO